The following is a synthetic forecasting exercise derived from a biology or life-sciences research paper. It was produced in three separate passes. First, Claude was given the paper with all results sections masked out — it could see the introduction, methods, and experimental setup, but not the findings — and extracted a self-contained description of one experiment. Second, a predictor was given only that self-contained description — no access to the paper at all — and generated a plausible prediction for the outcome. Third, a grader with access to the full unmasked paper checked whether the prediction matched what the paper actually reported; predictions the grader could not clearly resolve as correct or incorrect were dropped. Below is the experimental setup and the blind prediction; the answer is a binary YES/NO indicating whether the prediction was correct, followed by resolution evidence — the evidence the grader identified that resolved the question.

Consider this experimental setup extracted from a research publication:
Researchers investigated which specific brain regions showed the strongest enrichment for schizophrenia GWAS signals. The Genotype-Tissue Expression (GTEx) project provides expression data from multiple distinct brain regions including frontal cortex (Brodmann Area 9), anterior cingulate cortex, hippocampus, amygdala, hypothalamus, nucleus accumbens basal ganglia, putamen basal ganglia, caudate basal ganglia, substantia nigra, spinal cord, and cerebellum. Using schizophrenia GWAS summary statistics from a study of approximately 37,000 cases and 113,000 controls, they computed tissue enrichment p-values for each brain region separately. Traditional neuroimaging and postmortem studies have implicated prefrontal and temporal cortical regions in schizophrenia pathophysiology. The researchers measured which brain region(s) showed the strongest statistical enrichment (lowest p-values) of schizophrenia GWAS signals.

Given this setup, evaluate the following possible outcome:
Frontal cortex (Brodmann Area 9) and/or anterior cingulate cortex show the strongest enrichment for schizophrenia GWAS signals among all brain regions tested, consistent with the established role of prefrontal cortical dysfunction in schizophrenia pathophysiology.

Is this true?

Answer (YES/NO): YES